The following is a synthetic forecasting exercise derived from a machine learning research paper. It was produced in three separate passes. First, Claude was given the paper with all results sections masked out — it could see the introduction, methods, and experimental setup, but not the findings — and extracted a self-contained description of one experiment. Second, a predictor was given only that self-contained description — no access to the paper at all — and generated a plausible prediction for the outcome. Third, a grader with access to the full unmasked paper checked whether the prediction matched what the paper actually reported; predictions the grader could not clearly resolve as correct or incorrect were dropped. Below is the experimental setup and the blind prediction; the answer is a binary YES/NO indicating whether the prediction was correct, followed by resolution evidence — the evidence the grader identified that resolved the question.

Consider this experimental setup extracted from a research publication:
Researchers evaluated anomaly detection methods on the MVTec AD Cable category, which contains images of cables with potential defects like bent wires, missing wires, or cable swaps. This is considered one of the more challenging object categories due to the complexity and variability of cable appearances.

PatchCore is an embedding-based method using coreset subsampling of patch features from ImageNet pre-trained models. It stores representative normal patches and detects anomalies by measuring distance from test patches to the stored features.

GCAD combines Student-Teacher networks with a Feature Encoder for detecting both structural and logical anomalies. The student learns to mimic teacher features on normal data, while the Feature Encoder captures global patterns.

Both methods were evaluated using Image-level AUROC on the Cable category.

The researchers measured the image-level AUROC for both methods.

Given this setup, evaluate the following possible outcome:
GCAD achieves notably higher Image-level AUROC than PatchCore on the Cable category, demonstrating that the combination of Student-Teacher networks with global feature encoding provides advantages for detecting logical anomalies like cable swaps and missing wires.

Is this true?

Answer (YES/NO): NO